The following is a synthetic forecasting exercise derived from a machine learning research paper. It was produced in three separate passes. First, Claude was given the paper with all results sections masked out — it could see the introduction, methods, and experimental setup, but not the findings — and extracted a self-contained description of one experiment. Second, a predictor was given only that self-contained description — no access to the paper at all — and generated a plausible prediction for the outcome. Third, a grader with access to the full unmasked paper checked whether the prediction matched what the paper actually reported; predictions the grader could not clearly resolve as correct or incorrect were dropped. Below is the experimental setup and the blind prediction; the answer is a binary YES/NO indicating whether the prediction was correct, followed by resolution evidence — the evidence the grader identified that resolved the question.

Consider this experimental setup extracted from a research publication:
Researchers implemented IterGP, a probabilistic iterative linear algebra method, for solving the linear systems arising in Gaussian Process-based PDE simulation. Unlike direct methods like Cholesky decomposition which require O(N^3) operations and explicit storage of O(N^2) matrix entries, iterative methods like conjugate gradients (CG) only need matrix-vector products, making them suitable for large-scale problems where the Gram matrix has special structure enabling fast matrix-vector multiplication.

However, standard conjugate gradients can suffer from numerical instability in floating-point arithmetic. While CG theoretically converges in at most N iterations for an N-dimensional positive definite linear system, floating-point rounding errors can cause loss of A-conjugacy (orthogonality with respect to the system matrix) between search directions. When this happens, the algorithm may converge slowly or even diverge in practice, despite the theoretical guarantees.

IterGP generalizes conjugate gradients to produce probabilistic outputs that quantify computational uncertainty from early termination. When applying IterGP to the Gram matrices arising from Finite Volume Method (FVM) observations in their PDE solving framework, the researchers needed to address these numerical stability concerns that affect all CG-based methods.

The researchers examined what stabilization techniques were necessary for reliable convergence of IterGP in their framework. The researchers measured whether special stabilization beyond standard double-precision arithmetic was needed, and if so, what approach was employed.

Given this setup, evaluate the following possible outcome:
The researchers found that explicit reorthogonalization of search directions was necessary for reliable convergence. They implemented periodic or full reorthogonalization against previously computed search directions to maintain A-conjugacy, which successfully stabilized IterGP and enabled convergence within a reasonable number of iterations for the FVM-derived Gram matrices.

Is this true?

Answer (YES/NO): YES